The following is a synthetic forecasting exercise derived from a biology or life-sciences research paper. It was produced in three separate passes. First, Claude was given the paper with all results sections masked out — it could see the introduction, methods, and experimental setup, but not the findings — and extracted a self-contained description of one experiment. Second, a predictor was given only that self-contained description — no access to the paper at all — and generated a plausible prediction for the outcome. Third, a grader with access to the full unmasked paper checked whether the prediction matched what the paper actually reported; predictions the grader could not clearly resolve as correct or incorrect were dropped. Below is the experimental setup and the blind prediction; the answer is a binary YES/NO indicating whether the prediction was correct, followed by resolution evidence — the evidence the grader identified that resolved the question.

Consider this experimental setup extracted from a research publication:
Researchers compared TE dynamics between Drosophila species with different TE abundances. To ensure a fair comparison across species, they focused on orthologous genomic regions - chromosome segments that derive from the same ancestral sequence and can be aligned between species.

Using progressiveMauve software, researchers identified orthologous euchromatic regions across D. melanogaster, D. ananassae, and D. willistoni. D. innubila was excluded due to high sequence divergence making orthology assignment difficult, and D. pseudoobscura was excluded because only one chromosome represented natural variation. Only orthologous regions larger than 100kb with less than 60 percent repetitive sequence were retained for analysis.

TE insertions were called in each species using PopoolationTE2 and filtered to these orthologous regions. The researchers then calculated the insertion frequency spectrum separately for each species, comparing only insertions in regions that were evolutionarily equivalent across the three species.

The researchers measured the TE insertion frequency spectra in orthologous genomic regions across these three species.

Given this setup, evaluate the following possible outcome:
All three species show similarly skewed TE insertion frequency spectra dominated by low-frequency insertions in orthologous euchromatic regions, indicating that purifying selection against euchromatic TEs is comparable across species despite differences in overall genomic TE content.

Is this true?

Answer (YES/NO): YES